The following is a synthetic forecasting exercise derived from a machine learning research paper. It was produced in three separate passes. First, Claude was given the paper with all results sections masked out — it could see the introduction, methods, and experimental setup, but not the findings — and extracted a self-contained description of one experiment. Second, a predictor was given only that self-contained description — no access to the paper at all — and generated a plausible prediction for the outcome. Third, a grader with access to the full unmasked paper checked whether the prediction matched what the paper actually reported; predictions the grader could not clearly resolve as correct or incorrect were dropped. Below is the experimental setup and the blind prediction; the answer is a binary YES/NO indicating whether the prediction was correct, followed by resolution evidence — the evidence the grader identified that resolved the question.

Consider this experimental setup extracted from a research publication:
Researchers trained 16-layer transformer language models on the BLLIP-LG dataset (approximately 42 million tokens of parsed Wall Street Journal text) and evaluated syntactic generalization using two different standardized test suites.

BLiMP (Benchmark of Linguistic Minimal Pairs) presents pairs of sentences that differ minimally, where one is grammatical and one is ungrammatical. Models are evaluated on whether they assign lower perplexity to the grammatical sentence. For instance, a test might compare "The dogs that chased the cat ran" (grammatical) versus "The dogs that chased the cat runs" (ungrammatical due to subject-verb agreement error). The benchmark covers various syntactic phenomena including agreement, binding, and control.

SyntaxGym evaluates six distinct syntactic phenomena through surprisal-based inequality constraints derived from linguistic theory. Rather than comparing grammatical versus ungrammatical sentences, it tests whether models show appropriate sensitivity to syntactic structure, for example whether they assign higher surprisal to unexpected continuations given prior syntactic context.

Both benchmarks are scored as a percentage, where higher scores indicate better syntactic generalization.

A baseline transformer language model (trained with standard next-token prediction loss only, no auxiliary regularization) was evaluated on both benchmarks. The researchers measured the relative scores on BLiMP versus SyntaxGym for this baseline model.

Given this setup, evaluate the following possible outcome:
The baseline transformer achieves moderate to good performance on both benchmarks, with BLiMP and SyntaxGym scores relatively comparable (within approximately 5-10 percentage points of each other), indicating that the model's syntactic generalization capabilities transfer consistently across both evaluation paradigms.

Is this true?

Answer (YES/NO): YES